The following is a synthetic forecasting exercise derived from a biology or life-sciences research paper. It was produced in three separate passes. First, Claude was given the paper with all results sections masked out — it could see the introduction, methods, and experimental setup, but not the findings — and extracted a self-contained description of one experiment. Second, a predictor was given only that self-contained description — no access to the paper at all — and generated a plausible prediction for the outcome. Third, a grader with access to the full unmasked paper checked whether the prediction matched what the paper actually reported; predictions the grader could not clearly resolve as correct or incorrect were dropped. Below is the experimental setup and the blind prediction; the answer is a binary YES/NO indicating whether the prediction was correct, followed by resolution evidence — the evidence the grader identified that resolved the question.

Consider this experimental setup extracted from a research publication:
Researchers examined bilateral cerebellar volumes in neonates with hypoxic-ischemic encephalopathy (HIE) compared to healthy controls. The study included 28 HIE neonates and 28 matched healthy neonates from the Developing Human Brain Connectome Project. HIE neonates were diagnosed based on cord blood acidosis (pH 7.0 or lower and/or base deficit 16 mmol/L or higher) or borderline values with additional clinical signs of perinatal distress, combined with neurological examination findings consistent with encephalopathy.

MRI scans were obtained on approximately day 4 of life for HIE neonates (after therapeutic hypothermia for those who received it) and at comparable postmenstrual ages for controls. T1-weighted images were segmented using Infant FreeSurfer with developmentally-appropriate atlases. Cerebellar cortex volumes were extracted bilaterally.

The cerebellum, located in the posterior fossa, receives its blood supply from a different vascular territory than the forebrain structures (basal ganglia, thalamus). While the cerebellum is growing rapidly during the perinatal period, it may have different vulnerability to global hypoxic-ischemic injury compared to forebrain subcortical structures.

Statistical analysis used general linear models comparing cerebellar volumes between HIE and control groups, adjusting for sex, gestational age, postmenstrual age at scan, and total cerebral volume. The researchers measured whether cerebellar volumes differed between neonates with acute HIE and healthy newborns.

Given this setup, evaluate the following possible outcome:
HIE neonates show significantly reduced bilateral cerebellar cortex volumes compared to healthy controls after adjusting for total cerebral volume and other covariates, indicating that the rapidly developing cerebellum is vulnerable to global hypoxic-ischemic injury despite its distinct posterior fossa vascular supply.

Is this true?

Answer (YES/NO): NO